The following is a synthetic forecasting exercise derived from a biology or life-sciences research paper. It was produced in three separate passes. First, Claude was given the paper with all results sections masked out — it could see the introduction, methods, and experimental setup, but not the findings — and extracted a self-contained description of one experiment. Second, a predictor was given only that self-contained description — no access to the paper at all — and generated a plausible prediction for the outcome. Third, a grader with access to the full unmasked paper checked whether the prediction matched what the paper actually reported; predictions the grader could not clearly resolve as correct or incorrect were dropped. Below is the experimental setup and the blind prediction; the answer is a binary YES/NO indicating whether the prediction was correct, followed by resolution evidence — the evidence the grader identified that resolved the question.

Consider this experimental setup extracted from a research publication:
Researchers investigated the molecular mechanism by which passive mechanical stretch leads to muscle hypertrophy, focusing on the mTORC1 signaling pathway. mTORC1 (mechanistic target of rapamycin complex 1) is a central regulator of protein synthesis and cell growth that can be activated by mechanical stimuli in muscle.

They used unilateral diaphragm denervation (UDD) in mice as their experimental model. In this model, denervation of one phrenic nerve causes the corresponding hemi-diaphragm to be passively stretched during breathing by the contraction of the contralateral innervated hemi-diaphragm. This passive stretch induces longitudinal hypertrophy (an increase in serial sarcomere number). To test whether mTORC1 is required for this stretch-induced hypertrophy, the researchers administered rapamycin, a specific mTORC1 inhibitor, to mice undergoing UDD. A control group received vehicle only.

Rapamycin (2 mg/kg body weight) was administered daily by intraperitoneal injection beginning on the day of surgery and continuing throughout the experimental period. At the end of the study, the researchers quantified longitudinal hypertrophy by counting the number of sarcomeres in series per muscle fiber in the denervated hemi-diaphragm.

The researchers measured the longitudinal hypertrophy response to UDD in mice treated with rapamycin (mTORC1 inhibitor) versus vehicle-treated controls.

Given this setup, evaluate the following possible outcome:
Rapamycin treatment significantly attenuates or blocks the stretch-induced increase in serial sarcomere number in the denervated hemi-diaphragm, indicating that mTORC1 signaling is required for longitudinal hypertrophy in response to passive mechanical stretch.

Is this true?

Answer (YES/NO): YES